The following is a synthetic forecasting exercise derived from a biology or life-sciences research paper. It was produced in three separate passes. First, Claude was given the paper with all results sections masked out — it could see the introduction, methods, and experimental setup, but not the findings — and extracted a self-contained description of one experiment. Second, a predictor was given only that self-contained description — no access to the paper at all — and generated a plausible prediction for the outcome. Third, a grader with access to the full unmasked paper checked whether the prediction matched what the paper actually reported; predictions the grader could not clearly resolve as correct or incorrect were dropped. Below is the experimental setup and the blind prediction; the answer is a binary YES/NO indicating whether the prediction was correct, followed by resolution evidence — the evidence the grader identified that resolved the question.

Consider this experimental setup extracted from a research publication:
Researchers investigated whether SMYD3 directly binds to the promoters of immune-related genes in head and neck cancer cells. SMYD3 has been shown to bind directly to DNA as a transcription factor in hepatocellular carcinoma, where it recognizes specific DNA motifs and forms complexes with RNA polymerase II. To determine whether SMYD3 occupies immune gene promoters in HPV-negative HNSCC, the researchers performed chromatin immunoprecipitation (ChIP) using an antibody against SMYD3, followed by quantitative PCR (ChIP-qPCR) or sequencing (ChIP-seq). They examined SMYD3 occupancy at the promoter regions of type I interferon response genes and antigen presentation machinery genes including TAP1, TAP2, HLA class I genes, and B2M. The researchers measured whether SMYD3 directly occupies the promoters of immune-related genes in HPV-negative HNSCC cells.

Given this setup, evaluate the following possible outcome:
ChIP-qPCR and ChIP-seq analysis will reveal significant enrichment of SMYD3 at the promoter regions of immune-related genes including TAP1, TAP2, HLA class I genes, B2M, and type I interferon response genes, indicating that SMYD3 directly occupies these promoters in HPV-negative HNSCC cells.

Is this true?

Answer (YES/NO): NO